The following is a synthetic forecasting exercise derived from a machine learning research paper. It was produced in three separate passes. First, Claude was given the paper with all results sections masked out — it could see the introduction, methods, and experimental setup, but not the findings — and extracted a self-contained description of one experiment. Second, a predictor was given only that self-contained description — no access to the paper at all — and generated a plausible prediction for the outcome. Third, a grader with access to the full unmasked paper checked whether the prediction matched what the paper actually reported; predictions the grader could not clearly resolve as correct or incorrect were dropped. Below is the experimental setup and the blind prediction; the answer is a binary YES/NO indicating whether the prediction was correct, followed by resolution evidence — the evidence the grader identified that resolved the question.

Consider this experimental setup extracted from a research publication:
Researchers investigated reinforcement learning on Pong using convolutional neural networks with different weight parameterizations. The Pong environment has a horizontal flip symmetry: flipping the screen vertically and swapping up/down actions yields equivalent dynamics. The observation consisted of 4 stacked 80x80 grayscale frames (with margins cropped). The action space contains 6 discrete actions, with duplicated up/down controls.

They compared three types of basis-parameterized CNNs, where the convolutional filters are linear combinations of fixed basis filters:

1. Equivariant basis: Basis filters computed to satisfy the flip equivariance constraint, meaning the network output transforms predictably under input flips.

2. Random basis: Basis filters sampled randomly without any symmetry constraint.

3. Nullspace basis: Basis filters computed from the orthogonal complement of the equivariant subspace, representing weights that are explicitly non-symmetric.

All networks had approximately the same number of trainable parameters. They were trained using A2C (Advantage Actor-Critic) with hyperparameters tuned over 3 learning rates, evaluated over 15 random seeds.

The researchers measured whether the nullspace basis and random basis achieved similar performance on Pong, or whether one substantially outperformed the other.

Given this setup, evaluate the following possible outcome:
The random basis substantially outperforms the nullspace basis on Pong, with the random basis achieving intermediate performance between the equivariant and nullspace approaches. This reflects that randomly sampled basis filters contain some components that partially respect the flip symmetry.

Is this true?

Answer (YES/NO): NO